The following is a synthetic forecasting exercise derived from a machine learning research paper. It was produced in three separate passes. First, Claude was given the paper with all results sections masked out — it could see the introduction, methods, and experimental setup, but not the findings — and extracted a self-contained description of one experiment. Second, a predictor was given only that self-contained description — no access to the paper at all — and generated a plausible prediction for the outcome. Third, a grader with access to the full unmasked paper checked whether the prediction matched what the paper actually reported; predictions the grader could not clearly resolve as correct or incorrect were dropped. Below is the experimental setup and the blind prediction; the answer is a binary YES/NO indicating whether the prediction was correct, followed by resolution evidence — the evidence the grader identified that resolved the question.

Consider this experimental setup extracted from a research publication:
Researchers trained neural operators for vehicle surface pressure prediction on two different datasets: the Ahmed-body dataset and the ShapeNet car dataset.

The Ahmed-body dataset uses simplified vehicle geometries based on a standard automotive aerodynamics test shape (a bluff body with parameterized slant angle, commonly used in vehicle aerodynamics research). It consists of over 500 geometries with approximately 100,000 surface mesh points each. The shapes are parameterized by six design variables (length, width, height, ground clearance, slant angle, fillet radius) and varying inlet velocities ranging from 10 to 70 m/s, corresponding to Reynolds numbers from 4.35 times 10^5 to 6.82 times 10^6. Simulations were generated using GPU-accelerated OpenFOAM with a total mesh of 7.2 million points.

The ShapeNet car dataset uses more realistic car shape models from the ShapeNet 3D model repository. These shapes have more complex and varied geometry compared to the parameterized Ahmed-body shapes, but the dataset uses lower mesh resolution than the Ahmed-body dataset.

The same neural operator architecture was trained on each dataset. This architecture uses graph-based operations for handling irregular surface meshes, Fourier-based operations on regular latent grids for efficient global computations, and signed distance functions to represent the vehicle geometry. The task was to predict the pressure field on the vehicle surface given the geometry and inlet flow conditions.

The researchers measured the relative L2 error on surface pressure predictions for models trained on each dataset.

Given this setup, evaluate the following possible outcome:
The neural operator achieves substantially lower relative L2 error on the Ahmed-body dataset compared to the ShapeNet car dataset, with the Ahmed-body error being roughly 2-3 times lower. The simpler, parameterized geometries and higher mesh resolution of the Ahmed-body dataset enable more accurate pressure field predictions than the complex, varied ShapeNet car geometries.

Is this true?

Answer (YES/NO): NO